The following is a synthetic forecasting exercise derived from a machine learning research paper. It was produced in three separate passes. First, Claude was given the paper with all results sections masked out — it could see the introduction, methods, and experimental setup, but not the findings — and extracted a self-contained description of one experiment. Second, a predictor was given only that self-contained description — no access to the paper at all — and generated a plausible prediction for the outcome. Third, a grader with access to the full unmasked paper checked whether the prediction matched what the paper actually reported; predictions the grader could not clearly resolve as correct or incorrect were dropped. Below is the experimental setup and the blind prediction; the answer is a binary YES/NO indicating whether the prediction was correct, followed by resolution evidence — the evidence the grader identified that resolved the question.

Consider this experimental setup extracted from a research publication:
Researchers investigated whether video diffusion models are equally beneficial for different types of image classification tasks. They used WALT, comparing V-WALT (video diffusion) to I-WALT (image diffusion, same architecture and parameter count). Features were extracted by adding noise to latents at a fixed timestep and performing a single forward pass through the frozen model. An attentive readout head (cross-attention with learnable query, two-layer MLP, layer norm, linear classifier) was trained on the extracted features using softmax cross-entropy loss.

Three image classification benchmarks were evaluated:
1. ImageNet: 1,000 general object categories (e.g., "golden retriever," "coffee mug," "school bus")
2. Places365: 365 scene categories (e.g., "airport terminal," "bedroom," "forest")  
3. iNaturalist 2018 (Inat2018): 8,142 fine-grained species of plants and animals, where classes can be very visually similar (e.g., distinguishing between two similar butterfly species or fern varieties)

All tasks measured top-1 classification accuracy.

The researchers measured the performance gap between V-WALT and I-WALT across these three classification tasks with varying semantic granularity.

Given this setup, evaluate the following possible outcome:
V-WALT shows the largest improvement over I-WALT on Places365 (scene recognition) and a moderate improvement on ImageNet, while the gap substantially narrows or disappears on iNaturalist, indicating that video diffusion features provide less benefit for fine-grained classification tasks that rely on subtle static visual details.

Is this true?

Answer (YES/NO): NO